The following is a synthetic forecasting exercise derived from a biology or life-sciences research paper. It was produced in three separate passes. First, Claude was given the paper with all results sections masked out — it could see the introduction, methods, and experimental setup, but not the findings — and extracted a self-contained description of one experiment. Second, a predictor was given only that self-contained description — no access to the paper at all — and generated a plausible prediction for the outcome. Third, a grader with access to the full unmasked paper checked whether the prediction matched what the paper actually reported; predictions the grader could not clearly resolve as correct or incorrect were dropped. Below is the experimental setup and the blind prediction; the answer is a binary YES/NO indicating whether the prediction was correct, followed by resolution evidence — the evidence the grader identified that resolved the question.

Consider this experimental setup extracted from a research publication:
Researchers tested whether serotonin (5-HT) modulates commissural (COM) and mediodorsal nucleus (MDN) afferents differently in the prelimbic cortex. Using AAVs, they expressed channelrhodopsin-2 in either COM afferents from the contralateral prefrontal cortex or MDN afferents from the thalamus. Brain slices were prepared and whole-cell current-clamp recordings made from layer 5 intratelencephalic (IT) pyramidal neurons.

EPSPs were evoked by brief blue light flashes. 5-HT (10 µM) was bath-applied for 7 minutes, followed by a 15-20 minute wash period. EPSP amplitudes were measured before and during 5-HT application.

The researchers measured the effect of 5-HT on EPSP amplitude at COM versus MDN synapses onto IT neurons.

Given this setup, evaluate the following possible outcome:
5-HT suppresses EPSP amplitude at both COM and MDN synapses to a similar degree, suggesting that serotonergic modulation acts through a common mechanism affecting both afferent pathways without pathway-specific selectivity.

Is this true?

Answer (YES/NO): NO